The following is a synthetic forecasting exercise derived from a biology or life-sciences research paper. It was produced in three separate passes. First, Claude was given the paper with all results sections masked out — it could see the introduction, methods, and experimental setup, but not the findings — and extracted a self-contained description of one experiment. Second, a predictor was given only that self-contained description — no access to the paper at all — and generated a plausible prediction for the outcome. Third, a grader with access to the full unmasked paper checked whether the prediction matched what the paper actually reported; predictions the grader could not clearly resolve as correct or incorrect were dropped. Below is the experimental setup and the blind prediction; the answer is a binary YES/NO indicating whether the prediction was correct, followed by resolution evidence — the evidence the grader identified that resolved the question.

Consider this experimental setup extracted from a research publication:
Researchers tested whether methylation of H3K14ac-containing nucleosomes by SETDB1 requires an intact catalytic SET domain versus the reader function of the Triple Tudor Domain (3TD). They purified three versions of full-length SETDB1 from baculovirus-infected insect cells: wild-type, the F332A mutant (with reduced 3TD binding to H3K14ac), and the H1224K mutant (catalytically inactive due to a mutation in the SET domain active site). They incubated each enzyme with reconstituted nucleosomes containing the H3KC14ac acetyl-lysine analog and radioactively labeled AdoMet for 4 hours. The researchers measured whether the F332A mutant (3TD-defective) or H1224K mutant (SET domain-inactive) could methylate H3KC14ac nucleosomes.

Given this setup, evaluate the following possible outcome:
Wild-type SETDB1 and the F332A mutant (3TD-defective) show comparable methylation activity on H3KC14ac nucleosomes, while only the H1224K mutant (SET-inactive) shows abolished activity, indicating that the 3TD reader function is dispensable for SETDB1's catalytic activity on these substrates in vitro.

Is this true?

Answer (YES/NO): NO